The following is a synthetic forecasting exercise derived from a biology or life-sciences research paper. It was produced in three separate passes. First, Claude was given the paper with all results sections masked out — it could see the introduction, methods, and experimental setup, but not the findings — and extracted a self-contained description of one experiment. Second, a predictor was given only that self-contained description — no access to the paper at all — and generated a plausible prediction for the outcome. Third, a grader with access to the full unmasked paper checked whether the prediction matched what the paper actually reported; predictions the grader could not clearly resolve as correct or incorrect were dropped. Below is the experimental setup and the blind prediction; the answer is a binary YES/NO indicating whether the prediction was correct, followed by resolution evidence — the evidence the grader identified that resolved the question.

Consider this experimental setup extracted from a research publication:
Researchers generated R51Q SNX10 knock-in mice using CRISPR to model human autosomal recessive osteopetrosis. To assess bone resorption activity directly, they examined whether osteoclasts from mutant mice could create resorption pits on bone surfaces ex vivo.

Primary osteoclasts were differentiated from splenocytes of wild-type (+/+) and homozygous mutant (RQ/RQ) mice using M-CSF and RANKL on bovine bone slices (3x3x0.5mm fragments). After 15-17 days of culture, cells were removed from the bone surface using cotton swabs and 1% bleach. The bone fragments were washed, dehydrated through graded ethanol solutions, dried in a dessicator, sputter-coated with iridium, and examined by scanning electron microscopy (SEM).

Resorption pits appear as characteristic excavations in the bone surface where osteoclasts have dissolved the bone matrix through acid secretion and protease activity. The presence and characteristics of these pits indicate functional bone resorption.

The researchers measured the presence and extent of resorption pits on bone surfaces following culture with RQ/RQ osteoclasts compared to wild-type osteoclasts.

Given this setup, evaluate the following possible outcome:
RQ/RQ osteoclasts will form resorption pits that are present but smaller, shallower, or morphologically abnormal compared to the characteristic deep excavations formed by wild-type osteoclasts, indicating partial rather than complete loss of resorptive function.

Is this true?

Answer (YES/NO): NO